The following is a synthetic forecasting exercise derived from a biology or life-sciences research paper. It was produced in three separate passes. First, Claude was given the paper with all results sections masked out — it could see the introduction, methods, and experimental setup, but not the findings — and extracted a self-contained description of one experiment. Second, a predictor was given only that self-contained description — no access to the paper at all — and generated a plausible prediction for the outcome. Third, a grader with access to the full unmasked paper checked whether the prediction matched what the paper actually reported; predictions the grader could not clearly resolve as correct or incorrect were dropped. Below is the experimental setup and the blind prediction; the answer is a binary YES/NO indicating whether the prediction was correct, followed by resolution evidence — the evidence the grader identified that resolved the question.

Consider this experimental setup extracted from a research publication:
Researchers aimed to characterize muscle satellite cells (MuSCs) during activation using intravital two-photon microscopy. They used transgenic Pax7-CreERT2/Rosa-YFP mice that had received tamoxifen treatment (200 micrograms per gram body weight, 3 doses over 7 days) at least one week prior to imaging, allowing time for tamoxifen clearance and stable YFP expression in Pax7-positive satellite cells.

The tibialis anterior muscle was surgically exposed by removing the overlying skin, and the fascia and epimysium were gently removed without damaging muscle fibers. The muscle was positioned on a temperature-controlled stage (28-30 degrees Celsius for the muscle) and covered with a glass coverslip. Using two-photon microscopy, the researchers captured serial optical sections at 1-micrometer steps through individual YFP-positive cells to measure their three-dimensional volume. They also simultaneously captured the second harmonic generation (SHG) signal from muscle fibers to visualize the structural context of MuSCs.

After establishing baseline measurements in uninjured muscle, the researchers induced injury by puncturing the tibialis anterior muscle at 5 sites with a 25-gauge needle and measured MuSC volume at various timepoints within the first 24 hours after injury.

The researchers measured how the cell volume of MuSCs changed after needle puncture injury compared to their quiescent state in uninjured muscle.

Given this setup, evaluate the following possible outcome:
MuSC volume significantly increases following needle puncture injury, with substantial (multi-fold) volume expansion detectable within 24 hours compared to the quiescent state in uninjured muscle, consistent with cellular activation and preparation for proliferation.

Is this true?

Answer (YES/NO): NO